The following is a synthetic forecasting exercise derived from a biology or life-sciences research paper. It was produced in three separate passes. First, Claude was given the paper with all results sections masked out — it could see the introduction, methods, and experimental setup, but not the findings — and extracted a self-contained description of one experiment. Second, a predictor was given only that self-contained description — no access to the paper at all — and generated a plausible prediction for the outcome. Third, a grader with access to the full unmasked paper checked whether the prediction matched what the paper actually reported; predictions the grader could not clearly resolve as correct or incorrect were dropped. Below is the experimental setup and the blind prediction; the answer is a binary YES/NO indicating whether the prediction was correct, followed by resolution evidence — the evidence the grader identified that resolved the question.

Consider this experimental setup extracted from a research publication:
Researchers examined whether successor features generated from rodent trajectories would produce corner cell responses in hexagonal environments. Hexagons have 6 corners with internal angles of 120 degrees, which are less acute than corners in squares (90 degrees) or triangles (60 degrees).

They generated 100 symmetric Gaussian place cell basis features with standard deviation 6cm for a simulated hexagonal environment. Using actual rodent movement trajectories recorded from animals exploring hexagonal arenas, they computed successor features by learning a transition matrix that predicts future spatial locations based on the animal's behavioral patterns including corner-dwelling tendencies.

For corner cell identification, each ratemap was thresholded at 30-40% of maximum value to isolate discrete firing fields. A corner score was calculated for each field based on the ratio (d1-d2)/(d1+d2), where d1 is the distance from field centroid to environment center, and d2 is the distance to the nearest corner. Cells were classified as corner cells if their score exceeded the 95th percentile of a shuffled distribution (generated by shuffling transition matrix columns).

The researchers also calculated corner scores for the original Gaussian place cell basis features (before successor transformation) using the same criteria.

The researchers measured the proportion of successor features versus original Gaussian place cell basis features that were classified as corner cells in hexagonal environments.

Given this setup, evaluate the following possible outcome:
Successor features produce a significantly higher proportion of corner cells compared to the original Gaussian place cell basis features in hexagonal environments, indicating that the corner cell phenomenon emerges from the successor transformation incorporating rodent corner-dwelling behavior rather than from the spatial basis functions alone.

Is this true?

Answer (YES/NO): YES